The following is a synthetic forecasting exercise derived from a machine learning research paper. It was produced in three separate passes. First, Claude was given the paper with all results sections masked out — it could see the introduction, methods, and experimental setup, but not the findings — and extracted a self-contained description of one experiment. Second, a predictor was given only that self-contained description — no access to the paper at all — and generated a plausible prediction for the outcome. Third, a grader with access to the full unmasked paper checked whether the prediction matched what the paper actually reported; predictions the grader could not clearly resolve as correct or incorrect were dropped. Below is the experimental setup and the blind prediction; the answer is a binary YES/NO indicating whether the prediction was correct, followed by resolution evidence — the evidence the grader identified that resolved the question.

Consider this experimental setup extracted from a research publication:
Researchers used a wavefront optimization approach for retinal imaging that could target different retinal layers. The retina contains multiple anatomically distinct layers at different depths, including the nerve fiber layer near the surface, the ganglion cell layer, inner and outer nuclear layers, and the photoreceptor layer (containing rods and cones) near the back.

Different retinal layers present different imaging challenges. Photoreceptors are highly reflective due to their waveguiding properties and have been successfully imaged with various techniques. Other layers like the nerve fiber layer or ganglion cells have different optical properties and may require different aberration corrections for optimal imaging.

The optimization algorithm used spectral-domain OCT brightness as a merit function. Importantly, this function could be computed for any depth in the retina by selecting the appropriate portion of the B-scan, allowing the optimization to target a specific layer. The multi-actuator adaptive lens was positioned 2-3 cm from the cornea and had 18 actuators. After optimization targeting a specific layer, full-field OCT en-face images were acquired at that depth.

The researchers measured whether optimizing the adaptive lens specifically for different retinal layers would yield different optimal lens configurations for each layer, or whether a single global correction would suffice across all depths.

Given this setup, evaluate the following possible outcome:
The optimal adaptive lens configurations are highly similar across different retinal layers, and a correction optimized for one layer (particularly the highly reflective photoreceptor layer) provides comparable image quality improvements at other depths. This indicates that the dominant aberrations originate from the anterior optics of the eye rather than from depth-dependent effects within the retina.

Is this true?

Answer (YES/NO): NO